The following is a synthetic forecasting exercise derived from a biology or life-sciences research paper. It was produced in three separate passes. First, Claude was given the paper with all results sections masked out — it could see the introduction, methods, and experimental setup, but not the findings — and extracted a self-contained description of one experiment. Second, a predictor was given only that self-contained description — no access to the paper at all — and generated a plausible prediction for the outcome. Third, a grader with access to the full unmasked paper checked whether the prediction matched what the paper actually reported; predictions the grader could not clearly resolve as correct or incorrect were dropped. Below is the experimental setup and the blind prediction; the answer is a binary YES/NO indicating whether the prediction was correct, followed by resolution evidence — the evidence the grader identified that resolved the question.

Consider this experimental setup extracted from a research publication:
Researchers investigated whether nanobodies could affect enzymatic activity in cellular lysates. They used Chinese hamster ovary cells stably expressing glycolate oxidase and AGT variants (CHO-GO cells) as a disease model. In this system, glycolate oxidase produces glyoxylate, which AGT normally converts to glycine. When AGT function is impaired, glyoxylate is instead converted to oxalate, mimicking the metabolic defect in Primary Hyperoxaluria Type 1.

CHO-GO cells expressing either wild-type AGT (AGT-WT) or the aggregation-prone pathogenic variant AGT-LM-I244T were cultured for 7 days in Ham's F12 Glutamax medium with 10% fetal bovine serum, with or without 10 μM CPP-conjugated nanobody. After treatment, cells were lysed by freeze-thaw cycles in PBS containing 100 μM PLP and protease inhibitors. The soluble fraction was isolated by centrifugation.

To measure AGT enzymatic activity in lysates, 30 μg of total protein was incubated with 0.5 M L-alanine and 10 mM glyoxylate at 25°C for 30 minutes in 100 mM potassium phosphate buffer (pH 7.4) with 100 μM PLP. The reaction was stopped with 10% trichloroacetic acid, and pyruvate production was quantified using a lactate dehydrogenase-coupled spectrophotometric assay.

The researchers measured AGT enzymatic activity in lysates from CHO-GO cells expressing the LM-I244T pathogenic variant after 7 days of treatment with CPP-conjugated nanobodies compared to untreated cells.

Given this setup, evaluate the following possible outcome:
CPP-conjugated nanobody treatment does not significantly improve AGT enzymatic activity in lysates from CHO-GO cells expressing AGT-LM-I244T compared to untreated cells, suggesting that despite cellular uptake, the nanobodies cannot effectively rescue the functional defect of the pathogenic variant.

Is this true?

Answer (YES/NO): NO